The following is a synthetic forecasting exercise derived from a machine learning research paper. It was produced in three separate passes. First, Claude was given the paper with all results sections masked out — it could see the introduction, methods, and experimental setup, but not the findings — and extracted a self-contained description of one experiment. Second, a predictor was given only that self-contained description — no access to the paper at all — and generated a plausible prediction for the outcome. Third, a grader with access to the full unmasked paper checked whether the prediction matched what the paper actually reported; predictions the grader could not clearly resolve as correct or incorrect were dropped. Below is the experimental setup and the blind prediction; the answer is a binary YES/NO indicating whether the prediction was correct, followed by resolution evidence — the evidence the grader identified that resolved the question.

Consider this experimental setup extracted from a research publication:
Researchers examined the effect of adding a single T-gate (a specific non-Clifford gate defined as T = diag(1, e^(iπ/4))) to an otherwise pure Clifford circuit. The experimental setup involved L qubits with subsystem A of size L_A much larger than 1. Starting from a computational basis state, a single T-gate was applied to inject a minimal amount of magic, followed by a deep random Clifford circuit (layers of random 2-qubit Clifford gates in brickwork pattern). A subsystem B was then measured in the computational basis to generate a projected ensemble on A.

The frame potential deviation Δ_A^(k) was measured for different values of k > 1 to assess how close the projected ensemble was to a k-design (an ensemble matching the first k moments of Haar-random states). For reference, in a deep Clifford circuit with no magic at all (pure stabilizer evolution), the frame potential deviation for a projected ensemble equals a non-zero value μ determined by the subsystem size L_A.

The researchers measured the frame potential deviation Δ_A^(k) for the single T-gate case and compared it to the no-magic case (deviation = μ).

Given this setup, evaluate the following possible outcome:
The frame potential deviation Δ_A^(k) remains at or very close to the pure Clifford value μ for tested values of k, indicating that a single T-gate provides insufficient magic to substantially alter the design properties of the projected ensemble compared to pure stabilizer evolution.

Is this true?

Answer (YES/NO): NO